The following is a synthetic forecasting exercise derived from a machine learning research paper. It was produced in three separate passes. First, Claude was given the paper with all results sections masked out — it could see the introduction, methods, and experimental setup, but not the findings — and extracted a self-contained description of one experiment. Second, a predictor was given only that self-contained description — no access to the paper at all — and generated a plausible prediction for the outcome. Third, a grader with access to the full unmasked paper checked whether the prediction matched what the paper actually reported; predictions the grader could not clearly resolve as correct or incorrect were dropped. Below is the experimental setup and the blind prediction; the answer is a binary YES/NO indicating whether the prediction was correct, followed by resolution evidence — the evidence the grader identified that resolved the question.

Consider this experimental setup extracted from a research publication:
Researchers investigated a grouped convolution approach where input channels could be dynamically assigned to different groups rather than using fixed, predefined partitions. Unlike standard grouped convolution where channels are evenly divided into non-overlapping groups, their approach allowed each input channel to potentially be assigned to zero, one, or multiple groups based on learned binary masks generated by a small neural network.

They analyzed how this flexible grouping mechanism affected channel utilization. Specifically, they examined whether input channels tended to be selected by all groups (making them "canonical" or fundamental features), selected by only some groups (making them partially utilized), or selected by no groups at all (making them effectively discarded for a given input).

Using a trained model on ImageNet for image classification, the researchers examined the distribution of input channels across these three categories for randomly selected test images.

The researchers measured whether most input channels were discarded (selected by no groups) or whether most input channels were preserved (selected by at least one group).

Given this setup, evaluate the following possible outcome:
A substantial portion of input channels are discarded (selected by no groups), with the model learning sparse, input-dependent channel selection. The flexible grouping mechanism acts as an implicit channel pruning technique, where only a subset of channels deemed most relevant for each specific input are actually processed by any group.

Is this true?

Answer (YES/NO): NO